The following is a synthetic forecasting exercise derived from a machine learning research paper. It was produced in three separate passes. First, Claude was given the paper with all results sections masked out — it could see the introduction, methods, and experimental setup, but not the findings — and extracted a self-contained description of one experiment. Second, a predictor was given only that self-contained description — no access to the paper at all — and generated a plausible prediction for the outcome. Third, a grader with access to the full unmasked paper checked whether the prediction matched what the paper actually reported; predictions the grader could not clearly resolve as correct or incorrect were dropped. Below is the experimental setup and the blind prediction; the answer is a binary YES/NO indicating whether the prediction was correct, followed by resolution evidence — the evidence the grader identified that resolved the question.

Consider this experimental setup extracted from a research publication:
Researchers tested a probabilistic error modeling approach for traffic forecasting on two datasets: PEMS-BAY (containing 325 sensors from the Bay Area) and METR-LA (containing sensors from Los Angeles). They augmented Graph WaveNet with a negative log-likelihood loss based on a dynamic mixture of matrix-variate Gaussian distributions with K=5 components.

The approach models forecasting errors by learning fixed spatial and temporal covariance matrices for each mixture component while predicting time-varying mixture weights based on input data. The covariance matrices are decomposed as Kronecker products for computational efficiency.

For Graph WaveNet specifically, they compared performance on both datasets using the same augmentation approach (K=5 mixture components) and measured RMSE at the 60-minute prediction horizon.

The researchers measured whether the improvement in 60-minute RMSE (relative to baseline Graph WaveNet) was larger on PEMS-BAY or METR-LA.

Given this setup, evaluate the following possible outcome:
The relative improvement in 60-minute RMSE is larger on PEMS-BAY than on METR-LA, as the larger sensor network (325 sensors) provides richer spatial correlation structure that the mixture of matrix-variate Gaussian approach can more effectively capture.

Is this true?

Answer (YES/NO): YES